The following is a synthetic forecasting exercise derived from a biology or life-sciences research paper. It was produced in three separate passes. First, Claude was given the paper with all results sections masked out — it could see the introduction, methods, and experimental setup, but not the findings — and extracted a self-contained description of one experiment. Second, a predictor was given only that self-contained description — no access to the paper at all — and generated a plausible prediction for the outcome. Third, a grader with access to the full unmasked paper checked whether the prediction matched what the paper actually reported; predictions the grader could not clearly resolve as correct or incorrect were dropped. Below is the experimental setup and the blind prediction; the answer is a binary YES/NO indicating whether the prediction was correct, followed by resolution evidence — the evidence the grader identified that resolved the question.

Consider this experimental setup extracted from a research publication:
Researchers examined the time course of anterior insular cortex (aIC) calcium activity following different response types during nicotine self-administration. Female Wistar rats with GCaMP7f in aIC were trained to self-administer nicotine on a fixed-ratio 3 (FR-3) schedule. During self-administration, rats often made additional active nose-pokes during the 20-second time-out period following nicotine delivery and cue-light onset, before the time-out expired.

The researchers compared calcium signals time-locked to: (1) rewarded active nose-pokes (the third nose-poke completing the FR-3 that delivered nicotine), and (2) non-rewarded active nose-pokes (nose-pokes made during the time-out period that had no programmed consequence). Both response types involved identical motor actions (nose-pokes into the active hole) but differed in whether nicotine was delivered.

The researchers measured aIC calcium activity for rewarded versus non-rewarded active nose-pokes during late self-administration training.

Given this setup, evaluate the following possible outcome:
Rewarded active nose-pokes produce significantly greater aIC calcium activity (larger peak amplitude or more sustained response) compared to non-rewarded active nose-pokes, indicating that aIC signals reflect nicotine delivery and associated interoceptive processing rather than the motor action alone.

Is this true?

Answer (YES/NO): YES